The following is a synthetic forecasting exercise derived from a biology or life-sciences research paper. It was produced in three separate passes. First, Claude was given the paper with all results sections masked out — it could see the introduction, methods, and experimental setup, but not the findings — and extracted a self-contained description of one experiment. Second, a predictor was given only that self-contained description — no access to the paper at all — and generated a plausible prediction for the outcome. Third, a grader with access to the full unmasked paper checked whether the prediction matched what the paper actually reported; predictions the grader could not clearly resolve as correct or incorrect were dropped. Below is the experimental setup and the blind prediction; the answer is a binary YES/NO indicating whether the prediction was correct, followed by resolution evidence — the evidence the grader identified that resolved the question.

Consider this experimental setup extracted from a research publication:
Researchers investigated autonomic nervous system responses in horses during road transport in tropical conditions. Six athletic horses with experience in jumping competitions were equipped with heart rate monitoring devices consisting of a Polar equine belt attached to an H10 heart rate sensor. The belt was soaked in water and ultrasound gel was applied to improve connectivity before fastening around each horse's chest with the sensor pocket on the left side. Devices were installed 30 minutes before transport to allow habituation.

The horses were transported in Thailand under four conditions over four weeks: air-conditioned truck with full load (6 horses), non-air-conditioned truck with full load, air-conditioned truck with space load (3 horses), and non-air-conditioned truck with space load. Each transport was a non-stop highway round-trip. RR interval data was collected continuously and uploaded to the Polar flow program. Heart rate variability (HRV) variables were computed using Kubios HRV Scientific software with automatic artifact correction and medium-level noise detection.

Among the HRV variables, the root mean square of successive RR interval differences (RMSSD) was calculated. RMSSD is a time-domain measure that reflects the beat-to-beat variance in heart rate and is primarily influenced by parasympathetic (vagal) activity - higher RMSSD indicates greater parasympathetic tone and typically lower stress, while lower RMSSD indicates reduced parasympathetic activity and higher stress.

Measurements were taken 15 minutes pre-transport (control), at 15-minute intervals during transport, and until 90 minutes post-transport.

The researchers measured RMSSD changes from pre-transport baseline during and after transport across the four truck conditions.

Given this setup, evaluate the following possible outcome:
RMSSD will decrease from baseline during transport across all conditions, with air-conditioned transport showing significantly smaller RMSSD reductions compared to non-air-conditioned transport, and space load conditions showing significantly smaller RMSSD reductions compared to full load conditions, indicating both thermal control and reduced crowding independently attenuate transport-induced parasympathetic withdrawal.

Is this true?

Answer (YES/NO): NO